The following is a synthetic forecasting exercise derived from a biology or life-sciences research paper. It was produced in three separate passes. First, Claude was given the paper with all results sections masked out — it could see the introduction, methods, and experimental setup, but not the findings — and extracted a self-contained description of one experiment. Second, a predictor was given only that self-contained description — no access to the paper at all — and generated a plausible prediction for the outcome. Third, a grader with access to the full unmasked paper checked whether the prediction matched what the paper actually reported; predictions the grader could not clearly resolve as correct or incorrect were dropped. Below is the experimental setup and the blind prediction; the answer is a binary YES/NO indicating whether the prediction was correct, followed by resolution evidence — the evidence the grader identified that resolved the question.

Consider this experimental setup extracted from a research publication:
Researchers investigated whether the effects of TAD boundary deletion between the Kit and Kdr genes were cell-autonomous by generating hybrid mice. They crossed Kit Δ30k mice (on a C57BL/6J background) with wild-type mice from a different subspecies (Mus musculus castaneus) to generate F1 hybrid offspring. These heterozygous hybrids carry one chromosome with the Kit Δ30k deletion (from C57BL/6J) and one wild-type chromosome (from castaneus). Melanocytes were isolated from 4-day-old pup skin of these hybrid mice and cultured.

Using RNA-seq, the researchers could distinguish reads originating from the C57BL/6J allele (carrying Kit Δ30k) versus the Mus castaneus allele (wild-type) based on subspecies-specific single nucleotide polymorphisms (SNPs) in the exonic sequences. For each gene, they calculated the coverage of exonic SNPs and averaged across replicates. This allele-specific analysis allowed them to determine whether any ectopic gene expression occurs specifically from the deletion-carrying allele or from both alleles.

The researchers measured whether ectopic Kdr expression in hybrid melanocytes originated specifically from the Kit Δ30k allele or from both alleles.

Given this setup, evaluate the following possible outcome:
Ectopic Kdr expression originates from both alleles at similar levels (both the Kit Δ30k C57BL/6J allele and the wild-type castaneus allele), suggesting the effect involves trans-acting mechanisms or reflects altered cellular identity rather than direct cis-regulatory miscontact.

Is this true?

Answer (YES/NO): NO